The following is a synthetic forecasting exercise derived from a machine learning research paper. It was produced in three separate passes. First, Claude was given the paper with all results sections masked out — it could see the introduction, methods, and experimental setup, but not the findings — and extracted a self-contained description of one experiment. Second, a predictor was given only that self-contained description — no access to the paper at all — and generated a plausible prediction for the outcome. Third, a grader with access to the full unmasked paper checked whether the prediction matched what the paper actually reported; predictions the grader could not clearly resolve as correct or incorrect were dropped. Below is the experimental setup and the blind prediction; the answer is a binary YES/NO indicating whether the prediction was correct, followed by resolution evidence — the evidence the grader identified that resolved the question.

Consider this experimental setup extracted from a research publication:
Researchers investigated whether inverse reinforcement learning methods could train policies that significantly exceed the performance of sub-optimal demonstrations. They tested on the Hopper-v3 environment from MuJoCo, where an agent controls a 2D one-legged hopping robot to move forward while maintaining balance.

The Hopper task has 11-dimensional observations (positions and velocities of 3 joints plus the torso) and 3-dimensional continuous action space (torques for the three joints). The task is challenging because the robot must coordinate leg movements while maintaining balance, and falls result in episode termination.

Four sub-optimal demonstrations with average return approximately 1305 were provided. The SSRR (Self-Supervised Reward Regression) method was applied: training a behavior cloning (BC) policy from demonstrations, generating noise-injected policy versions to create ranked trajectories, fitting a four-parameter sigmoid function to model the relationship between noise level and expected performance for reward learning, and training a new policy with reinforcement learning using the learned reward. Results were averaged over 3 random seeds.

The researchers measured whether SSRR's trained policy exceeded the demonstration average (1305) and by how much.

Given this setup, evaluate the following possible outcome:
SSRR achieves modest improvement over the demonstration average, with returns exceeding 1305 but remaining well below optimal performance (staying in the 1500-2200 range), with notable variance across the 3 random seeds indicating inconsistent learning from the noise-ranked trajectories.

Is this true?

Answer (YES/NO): NO